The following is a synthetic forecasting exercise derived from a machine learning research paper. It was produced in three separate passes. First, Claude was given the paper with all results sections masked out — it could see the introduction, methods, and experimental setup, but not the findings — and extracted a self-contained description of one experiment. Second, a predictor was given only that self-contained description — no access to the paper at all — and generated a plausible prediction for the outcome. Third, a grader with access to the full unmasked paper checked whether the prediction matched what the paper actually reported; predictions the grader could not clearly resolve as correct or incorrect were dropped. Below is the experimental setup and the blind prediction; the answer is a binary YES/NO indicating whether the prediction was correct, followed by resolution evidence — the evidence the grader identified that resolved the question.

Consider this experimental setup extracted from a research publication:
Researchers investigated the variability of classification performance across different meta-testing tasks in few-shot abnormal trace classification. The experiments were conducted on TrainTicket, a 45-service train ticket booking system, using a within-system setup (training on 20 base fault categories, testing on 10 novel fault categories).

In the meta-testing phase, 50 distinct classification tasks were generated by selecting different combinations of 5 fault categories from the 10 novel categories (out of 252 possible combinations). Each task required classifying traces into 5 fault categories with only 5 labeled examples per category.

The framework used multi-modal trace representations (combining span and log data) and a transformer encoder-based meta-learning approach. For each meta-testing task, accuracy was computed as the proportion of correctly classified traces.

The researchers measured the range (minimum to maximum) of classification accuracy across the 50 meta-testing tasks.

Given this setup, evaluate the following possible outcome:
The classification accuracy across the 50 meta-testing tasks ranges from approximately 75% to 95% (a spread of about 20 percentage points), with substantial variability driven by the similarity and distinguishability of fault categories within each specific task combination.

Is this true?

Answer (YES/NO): NO